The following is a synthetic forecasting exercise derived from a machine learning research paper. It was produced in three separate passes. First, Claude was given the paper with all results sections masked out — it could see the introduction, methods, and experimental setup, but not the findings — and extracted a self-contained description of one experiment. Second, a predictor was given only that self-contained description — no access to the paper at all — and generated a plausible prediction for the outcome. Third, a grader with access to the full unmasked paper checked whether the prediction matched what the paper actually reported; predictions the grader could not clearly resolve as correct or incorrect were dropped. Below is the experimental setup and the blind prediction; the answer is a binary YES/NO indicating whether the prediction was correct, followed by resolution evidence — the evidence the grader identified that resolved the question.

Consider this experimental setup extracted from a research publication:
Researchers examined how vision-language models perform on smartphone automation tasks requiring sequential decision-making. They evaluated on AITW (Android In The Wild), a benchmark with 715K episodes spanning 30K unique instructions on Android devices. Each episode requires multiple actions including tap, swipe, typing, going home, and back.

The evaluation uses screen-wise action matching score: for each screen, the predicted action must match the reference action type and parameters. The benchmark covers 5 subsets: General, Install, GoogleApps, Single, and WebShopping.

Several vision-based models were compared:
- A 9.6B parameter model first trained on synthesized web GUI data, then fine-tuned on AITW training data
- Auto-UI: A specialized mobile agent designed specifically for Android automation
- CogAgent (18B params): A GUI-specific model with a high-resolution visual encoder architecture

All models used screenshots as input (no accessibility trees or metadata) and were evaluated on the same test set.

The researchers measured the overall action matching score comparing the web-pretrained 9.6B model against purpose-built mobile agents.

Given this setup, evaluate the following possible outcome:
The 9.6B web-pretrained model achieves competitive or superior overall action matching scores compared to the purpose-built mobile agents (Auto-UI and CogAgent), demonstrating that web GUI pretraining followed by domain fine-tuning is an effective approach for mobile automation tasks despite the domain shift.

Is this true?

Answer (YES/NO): NO